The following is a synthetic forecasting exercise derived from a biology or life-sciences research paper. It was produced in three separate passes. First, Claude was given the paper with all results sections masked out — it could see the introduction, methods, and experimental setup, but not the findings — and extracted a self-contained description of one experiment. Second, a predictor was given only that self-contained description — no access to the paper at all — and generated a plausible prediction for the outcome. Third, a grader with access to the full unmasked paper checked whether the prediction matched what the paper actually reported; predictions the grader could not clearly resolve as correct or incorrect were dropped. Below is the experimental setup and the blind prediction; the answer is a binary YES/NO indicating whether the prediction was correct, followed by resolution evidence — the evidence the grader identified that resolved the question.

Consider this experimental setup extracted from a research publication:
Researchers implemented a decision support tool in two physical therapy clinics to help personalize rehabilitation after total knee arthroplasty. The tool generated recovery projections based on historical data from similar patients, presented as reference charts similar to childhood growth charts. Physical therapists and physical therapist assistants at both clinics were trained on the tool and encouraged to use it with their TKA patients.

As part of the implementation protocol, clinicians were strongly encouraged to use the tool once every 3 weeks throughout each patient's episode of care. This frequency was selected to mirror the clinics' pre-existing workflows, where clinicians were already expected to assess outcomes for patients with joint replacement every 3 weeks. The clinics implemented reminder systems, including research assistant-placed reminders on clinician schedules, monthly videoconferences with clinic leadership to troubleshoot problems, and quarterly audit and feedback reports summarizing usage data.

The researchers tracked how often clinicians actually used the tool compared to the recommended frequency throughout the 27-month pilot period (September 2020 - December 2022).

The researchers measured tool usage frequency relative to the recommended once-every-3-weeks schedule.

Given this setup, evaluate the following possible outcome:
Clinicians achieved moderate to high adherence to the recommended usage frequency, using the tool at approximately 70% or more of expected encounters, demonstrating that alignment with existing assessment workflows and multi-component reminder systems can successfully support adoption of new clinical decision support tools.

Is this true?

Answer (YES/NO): NO